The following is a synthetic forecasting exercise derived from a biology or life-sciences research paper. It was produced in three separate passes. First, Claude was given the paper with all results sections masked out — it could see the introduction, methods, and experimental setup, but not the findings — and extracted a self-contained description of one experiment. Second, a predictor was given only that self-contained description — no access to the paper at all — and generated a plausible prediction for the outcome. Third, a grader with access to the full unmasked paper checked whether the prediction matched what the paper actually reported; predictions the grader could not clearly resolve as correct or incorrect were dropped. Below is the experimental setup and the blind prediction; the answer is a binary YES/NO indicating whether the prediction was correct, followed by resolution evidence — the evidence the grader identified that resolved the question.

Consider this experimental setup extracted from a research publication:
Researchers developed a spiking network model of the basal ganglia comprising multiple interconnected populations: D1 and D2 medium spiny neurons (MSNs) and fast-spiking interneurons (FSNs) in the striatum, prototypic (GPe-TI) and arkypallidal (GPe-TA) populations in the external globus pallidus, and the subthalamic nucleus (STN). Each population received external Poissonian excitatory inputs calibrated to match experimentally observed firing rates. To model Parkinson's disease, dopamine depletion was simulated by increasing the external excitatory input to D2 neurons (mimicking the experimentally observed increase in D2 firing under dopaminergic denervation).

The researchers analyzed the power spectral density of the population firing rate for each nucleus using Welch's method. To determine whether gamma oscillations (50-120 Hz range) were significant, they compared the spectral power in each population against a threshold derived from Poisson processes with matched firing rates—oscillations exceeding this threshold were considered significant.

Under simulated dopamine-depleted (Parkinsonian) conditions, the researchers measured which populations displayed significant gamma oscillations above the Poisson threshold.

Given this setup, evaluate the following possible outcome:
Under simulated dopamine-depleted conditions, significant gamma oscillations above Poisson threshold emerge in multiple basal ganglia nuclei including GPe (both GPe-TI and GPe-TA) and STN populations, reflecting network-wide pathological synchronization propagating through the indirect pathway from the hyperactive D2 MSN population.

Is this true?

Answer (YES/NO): NO